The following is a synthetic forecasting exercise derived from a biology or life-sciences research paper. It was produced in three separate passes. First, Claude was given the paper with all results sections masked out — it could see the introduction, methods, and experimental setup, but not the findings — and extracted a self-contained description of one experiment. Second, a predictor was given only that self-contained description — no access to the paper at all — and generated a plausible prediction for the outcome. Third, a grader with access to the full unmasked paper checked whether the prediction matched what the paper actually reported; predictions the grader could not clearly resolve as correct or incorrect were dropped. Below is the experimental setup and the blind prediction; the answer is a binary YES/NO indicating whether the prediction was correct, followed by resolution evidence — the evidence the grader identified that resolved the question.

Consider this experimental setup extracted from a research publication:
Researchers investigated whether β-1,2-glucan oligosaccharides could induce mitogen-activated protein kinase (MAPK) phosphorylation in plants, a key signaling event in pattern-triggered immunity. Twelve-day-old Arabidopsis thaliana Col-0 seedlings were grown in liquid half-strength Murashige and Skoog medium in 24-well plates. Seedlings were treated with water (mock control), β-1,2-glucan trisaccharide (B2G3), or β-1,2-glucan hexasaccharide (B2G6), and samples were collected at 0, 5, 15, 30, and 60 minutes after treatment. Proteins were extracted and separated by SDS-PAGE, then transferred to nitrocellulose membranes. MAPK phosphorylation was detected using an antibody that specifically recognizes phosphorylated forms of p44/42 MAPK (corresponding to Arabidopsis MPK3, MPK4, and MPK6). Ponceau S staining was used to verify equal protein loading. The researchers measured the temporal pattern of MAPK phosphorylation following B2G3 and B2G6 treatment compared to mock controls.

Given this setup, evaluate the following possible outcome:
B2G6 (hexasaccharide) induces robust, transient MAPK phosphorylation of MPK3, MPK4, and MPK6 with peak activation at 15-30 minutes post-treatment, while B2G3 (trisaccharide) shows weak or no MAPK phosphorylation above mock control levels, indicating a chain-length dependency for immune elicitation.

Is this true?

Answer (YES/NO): NO